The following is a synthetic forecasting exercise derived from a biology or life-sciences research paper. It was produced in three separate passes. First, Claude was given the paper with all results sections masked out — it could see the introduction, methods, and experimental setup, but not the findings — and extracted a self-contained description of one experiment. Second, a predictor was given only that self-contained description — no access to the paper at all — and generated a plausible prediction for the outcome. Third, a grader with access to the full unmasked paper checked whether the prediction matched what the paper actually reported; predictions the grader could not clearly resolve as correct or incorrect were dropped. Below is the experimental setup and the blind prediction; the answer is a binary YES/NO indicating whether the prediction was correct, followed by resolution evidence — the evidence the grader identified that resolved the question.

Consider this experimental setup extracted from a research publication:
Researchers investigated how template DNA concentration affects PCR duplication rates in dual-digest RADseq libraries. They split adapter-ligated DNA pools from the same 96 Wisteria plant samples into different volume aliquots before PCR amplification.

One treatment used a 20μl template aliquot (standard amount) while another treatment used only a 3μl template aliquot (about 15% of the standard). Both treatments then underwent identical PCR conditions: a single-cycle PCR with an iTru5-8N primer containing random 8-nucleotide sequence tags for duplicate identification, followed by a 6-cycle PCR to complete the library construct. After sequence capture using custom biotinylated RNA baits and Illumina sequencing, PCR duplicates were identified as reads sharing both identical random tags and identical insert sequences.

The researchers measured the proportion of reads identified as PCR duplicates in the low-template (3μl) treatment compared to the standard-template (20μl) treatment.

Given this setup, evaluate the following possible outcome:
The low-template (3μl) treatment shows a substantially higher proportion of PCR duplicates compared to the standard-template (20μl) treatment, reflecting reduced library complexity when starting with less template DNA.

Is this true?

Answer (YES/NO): NO